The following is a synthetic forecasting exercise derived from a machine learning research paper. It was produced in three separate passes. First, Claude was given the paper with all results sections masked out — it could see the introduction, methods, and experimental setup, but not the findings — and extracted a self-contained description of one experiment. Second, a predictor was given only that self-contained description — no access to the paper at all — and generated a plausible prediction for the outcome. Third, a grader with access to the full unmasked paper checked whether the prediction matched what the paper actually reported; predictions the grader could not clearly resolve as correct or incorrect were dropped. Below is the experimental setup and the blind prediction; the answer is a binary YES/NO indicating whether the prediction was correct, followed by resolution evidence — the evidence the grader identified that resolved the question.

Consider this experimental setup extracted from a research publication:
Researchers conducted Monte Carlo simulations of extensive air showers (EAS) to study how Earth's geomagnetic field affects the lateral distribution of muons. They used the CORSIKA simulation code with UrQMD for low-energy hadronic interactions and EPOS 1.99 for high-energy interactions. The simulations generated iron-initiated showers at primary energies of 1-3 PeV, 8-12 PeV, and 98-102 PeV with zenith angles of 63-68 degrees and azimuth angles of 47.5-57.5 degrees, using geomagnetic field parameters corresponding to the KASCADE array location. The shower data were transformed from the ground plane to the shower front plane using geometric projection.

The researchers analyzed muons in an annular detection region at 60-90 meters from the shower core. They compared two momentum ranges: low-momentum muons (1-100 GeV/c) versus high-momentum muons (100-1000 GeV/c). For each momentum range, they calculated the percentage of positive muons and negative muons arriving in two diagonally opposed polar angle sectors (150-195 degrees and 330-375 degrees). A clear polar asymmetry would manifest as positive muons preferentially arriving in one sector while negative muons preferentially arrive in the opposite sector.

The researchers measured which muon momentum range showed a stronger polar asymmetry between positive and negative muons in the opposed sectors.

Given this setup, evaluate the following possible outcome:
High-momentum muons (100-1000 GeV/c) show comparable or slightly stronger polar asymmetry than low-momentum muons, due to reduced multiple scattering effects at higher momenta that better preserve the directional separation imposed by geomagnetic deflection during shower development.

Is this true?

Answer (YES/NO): NO